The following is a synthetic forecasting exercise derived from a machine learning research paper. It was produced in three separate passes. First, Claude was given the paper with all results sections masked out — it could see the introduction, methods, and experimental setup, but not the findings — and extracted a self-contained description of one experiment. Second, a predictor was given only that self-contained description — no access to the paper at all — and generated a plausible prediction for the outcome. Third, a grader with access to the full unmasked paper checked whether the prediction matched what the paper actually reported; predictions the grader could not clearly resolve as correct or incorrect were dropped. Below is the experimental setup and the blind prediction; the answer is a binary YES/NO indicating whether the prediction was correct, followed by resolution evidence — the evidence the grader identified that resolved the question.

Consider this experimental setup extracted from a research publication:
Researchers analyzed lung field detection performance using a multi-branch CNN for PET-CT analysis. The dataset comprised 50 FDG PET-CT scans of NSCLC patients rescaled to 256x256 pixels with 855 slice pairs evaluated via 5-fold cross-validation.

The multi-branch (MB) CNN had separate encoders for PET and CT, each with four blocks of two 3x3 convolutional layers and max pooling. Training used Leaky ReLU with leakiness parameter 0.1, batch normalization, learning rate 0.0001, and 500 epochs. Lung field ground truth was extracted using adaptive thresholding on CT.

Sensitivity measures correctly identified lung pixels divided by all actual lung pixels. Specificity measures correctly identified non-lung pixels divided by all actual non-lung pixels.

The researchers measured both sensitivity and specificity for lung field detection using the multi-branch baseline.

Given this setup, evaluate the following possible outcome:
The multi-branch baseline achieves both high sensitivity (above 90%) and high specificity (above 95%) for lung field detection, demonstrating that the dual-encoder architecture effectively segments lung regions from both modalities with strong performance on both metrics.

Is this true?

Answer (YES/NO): YES